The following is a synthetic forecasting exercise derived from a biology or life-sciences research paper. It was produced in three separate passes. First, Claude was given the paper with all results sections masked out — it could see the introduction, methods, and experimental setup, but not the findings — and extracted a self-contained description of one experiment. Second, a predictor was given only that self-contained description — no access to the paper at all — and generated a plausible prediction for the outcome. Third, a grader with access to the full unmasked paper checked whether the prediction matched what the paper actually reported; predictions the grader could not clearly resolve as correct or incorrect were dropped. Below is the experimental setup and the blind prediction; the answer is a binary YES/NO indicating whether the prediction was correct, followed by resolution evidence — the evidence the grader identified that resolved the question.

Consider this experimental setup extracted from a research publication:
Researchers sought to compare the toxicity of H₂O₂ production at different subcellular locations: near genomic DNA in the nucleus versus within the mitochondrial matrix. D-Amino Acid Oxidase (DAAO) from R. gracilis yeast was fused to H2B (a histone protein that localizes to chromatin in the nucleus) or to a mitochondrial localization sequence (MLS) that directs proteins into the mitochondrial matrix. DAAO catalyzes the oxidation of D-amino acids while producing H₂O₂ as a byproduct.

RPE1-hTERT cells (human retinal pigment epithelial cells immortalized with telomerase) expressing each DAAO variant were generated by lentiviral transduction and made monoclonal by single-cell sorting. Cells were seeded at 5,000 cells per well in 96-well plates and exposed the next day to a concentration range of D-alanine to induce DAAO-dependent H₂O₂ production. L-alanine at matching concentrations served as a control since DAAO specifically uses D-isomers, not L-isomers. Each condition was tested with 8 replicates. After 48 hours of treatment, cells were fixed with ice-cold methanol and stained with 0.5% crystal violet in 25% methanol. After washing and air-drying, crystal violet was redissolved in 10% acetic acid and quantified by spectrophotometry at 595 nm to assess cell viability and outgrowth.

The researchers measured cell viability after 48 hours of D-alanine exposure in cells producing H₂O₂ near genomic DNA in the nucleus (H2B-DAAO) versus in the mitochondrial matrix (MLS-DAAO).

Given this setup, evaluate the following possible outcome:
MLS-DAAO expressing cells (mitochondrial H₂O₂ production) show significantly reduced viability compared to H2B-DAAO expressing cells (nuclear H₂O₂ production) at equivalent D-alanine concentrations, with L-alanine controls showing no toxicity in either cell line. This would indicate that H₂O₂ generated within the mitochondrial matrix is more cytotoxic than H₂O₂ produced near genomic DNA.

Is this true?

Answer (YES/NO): NO